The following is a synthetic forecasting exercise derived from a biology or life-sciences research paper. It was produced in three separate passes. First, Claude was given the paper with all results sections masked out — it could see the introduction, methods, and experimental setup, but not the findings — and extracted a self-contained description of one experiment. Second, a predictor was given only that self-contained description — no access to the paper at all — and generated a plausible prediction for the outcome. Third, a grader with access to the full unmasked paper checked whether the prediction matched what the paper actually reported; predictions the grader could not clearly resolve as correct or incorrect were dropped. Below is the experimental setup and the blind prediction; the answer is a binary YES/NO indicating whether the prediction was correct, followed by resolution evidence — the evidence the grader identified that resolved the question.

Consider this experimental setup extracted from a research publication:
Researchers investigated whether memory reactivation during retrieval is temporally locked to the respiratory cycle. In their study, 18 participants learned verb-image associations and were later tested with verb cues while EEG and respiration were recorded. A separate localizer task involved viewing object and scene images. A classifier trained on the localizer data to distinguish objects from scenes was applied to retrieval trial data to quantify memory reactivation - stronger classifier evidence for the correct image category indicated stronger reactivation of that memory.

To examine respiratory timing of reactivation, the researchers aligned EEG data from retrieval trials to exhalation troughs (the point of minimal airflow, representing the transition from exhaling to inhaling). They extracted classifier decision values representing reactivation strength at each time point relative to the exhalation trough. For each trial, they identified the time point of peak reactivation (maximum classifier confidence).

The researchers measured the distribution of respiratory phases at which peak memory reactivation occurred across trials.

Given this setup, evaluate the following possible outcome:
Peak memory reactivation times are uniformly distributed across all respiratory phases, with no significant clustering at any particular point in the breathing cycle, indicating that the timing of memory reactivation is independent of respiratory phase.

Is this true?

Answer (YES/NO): NO